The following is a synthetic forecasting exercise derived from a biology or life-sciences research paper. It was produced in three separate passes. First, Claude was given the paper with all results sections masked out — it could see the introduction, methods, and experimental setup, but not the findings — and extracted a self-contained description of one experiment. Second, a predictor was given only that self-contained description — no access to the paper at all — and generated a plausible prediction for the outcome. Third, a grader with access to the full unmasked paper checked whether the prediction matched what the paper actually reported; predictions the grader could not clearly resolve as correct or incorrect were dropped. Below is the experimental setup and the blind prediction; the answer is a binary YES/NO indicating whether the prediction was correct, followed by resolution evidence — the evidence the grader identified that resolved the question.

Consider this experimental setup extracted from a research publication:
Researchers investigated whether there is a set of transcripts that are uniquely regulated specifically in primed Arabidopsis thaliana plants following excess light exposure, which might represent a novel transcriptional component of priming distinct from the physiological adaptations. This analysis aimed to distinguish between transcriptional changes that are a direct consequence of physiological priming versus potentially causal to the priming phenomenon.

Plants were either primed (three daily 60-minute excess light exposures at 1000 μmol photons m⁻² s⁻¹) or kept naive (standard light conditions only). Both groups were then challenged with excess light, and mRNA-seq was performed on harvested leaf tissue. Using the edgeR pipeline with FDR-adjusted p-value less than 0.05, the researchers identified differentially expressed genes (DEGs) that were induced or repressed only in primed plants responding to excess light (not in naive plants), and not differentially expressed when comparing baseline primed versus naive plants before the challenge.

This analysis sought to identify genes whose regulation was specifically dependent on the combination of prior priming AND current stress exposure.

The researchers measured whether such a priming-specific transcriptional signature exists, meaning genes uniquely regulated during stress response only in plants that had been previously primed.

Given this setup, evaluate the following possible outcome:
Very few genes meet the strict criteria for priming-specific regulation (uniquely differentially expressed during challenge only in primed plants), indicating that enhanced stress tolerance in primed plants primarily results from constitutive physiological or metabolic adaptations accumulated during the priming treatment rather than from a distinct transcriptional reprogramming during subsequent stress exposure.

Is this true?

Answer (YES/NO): YES